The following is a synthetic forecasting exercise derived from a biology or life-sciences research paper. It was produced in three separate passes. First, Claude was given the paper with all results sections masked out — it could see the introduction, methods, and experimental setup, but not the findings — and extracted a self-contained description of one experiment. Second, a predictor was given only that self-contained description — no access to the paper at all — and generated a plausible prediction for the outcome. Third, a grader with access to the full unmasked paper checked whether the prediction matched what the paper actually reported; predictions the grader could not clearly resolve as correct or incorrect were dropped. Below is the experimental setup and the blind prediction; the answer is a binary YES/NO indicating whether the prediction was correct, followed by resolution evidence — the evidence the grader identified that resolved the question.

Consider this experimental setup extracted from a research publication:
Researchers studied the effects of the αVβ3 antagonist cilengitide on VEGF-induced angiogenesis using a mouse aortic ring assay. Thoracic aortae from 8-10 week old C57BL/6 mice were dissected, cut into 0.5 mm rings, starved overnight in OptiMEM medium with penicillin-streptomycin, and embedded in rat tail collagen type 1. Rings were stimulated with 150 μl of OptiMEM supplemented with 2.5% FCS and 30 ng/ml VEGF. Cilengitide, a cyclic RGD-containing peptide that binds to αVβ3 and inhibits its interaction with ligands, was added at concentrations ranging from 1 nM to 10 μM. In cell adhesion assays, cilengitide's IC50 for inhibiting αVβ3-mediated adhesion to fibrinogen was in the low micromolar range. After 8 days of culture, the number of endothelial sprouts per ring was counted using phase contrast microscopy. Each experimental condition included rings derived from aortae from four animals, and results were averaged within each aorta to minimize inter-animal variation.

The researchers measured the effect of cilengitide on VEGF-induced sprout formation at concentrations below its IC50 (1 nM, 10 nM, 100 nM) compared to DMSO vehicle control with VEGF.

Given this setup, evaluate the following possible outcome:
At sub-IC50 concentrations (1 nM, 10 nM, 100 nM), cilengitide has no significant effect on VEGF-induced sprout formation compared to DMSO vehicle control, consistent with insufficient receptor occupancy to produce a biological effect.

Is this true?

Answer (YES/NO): NO